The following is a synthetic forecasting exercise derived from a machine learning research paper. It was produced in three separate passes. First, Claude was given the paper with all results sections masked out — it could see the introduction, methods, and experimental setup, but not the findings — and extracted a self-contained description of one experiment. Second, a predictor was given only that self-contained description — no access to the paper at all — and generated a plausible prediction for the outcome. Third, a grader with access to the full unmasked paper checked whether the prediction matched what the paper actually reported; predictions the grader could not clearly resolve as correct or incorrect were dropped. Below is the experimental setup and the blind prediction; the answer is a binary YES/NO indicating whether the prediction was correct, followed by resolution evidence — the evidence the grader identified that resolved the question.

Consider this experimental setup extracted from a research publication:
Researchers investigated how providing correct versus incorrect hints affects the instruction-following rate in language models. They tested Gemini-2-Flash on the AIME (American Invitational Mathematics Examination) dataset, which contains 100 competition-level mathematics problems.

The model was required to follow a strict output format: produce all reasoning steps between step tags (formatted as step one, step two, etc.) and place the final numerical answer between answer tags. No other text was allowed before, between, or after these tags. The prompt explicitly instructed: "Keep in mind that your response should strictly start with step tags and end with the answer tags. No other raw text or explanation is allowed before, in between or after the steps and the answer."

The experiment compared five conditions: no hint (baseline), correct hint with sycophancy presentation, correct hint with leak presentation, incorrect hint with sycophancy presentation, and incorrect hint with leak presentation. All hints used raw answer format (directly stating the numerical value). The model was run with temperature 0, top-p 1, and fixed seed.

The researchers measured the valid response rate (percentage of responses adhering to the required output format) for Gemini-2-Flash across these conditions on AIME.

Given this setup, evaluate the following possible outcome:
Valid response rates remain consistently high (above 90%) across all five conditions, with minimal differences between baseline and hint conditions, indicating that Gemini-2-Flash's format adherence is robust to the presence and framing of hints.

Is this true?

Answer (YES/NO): NO